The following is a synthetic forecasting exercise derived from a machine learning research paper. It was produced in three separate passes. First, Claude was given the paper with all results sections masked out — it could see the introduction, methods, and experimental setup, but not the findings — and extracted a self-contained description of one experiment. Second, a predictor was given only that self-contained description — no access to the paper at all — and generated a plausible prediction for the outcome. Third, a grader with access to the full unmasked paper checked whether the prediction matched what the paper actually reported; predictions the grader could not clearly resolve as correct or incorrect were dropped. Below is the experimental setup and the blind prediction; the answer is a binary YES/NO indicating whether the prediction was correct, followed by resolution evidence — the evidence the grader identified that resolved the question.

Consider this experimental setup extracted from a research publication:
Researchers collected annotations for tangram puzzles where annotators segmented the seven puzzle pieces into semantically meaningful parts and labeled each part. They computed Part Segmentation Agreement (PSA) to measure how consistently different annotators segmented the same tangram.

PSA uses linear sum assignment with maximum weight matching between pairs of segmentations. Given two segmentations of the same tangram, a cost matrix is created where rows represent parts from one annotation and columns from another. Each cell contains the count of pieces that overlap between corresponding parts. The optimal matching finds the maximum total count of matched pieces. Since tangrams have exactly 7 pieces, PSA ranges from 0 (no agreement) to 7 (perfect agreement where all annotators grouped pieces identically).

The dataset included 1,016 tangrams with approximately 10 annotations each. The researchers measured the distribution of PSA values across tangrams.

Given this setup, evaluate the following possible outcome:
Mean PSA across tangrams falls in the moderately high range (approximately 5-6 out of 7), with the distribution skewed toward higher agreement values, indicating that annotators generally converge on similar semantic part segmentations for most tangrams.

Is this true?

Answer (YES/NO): NO